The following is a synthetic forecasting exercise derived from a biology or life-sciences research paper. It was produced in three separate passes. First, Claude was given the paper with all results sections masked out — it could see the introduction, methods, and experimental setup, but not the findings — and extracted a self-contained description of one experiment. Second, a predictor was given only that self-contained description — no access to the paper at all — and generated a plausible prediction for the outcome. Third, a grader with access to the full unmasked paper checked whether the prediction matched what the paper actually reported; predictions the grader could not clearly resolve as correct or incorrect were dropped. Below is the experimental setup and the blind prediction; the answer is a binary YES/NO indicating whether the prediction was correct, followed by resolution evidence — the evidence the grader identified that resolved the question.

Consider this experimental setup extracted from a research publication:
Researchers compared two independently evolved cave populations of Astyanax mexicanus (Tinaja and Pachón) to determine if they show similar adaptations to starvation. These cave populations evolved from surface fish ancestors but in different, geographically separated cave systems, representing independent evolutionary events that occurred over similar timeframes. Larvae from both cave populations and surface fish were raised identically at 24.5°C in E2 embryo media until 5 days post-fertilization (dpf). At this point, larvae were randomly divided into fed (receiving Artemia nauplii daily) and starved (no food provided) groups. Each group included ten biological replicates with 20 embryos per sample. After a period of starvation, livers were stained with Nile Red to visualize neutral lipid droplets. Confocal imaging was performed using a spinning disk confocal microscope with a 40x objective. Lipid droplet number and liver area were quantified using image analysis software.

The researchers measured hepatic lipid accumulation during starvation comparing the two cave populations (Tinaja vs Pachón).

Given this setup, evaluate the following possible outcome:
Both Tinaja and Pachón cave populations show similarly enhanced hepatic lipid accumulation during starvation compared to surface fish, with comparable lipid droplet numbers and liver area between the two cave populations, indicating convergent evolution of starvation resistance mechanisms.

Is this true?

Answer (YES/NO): NO